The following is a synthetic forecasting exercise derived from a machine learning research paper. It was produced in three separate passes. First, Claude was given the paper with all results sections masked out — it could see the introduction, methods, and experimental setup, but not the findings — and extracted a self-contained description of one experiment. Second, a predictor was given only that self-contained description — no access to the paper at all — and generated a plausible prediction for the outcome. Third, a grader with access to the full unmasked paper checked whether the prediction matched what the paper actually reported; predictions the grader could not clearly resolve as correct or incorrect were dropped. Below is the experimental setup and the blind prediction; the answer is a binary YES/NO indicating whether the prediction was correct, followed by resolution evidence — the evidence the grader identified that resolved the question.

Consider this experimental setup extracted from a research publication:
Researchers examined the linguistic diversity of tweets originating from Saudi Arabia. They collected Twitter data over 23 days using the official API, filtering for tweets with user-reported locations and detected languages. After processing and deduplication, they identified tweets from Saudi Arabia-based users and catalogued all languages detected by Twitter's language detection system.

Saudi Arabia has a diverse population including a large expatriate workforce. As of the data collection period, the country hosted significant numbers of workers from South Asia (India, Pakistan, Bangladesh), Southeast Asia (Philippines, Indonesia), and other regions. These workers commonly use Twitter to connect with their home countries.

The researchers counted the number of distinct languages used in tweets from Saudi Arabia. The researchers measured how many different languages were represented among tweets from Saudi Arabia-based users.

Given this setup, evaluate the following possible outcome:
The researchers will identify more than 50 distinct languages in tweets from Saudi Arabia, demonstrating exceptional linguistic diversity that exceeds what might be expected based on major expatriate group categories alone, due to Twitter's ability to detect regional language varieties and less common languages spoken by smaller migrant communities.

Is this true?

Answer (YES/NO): NO